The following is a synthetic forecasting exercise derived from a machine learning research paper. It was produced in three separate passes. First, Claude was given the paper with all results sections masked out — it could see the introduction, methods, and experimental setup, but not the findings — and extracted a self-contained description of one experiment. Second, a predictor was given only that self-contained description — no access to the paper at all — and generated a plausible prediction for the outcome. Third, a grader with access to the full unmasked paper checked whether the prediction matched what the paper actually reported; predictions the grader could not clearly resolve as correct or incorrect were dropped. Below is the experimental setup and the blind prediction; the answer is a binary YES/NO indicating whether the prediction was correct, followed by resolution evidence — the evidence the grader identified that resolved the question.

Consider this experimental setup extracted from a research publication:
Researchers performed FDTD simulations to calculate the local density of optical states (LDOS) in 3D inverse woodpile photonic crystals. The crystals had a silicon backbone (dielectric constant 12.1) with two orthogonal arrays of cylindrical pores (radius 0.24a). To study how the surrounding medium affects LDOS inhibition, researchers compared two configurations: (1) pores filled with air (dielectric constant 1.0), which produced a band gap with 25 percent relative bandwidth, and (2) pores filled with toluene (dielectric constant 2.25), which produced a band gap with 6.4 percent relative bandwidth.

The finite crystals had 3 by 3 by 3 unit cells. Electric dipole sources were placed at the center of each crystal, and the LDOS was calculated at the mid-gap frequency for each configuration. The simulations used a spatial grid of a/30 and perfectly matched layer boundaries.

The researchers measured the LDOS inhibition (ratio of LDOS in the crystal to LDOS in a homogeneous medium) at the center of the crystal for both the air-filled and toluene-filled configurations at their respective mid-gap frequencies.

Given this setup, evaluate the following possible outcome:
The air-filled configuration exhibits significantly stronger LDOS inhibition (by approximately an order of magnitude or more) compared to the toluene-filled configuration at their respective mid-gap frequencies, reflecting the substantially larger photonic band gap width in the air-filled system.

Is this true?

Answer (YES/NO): NO